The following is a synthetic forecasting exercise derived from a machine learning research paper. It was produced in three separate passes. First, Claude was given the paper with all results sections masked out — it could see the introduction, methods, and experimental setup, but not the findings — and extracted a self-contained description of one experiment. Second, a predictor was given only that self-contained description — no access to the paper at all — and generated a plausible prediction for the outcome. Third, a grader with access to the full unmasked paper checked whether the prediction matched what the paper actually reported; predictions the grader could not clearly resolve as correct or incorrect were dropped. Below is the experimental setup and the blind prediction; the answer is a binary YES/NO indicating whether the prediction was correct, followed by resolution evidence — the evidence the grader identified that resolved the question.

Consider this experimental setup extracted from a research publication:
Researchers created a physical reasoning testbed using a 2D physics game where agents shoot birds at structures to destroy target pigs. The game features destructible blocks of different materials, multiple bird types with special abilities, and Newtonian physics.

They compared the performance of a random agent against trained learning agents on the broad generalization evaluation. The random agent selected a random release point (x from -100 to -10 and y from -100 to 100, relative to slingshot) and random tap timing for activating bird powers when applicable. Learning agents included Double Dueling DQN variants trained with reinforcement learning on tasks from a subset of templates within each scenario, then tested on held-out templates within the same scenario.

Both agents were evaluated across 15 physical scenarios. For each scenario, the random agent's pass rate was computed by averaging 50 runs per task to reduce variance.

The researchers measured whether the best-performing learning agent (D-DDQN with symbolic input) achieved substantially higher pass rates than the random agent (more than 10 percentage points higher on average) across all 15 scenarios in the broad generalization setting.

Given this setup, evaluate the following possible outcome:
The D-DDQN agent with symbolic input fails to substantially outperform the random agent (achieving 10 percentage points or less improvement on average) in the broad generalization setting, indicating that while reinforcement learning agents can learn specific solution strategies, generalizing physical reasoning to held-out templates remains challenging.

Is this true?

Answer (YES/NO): YES